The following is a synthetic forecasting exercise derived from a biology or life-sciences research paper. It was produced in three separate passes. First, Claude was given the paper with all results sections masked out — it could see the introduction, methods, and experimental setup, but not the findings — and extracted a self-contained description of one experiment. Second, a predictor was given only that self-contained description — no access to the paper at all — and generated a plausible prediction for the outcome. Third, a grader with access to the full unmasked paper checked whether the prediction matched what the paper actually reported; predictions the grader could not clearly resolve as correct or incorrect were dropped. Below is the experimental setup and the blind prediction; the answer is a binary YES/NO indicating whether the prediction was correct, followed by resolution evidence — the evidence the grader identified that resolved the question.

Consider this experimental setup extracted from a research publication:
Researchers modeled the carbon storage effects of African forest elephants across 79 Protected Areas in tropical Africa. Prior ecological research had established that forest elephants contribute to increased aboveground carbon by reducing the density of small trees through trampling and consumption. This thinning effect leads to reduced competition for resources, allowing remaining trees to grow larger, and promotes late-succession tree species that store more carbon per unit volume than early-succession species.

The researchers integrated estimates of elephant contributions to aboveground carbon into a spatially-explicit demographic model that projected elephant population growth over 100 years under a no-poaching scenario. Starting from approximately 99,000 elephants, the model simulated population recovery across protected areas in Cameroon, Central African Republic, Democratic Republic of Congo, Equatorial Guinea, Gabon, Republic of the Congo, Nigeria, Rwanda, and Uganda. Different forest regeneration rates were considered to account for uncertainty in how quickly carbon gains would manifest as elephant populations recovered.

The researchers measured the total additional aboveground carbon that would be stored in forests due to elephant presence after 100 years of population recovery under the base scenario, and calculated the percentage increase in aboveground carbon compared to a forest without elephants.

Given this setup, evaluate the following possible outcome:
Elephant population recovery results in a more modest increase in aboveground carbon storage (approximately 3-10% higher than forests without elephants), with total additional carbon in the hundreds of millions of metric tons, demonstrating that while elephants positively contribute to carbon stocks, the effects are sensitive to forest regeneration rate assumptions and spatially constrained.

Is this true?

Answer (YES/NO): YES